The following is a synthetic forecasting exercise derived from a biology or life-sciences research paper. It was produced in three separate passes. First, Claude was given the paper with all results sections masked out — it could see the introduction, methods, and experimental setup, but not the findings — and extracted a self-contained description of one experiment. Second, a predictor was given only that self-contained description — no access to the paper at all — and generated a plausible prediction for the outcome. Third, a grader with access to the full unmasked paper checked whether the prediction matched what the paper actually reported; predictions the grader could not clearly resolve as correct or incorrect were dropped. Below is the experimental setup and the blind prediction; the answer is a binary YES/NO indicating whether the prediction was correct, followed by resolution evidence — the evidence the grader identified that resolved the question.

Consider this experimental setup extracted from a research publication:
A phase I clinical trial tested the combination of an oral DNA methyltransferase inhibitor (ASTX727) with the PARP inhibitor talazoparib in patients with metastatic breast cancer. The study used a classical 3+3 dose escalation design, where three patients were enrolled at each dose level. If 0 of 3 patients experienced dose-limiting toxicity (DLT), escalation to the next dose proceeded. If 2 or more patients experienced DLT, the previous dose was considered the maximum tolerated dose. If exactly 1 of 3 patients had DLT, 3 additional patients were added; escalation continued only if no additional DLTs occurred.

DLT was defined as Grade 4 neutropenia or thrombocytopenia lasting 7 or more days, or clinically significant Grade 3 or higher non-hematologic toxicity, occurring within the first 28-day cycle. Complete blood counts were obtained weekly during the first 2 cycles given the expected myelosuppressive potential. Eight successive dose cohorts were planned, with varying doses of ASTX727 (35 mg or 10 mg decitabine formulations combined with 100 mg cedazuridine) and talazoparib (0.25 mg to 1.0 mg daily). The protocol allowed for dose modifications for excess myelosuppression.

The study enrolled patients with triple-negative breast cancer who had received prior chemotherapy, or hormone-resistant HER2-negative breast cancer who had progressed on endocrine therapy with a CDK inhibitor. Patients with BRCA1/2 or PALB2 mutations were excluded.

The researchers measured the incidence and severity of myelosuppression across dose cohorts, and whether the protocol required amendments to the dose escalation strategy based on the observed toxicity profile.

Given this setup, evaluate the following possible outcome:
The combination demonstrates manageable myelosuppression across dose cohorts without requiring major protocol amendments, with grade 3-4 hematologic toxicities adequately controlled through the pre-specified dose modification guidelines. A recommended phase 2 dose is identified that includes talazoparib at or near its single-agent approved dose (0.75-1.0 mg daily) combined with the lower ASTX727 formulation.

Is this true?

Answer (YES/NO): NO